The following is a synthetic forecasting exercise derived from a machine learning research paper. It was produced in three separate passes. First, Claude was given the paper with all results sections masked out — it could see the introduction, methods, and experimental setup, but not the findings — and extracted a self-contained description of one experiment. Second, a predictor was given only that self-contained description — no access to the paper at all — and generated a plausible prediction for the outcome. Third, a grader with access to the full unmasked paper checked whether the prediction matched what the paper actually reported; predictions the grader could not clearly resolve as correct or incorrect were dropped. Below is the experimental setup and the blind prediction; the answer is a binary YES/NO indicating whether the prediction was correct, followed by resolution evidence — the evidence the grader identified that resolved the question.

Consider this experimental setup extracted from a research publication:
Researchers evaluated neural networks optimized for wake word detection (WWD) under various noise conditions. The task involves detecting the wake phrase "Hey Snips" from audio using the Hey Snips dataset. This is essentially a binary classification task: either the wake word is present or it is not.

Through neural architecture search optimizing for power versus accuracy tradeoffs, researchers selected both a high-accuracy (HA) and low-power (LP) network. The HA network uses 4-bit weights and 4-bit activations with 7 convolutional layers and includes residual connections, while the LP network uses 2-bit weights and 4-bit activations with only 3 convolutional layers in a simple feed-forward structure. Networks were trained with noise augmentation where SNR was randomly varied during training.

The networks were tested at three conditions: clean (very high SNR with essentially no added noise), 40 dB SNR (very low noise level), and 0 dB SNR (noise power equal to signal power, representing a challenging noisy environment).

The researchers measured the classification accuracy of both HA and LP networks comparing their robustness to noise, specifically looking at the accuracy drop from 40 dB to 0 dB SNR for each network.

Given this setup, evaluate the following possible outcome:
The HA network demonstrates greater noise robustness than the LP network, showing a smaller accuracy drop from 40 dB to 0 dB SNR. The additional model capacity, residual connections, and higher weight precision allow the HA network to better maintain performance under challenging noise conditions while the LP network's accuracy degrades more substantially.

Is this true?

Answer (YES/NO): NO